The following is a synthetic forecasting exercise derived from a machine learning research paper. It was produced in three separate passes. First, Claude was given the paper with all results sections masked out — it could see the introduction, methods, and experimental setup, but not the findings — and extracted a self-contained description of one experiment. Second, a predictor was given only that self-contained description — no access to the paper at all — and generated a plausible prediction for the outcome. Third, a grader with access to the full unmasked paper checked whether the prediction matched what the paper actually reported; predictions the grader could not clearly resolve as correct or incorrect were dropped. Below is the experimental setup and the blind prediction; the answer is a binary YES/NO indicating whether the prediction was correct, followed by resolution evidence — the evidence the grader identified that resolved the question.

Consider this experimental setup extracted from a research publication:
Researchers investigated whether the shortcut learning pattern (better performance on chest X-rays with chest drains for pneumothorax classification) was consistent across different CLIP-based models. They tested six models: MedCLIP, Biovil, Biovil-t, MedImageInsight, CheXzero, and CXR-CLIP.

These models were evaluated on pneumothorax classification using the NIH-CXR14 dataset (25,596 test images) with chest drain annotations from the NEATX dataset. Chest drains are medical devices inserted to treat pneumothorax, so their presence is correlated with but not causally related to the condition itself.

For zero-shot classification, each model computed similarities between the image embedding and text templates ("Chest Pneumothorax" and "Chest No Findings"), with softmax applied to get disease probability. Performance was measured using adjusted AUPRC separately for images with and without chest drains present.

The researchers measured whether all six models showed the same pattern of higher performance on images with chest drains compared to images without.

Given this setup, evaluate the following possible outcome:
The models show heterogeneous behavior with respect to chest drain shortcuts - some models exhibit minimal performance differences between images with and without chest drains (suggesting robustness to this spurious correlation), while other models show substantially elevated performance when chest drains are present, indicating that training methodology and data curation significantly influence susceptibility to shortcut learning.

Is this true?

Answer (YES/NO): NO